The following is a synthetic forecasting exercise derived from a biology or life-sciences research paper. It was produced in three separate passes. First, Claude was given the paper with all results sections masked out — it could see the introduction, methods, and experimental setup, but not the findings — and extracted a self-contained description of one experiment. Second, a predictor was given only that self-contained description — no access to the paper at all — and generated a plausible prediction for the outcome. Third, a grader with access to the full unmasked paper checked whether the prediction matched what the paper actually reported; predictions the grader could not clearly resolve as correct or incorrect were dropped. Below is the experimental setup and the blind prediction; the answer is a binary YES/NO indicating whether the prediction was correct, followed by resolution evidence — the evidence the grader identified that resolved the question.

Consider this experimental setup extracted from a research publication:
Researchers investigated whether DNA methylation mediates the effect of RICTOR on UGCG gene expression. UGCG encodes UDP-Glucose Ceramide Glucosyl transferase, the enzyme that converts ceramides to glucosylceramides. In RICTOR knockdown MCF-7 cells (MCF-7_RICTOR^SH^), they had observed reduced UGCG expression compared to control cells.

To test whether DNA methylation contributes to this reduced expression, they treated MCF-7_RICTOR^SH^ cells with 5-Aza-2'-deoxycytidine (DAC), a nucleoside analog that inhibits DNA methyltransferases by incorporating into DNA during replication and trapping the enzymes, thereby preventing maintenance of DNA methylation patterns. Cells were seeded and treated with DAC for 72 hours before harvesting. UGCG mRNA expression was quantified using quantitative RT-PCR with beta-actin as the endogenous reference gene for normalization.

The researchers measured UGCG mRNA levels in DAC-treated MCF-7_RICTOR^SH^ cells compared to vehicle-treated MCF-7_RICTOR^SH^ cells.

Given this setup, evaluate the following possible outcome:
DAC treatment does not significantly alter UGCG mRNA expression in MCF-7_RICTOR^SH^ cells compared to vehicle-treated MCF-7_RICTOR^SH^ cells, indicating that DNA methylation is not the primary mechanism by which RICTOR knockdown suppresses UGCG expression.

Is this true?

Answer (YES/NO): NO